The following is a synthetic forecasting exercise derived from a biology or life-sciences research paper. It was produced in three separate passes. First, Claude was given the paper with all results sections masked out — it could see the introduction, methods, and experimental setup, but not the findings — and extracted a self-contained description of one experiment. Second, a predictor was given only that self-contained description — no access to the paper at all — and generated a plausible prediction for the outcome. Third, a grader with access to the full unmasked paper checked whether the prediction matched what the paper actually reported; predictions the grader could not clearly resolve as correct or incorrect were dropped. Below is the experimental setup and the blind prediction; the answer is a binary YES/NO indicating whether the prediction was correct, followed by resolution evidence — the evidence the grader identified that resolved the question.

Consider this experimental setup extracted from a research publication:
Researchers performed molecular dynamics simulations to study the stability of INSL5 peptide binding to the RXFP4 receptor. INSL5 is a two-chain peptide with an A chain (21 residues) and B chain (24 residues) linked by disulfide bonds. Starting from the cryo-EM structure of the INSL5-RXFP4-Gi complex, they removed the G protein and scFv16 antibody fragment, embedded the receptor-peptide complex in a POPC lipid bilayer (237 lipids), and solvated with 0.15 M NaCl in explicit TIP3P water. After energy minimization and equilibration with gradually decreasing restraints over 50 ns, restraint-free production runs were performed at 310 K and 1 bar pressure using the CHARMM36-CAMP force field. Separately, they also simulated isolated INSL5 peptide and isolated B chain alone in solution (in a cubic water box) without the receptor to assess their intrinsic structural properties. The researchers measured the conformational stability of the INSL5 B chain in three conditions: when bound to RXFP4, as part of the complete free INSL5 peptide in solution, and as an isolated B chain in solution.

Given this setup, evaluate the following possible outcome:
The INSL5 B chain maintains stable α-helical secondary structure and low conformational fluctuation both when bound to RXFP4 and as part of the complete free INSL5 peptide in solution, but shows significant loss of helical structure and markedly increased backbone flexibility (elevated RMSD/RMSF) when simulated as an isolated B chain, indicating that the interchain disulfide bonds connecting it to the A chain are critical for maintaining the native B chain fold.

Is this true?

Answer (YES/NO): YES